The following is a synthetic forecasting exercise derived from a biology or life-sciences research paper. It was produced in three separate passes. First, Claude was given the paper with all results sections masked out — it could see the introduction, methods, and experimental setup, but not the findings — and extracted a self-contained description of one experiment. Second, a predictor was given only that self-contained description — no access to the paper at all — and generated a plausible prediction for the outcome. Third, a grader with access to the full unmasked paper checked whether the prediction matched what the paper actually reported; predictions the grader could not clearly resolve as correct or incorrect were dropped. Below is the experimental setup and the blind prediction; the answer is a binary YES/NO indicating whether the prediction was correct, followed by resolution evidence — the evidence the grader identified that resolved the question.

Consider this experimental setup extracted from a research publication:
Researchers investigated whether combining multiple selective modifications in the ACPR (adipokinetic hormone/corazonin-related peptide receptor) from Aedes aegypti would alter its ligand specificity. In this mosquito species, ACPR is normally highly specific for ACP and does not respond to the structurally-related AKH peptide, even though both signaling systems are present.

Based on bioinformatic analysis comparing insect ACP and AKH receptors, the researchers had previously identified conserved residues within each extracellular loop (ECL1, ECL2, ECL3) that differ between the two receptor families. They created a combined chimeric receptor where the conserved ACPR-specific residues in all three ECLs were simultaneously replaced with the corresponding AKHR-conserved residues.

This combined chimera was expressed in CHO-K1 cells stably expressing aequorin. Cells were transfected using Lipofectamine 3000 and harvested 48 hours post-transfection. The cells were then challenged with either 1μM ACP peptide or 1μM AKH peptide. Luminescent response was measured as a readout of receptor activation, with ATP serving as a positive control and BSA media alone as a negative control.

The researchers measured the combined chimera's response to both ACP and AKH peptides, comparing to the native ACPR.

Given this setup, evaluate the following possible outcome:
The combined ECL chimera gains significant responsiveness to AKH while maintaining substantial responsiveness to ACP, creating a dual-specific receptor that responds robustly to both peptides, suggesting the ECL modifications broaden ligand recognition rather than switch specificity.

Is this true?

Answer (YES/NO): NO